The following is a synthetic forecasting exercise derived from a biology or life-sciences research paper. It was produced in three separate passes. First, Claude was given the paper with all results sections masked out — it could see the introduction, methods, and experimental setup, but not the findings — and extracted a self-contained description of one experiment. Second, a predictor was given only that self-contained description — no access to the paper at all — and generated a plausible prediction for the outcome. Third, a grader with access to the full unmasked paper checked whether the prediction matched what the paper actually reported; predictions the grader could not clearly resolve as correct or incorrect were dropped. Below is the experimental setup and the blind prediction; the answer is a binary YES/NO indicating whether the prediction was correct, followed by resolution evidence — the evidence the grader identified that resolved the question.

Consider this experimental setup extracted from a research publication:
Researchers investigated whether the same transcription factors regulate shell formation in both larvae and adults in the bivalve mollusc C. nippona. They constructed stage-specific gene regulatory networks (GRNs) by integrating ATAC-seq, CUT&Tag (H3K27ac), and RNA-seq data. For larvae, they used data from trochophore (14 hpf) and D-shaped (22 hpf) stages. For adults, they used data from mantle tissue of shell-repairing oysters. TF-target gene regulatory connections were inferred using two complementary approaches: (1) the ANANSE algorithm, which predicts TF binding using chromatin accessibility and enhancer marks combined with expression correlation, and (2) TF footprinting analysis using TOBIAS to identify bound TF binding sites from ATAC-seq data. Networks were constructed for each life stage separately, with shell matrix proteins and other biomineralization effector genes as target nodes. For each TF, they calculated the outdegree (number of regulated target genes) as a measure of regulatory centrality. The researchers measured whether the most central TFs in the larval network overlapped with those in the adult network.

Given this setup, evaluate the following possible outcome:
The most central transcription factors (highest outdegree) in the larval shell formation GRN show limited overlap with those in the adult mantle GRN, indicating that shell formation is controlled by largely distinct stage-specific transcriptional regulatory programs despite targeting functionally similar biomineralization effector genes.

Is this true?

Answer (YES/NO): NO